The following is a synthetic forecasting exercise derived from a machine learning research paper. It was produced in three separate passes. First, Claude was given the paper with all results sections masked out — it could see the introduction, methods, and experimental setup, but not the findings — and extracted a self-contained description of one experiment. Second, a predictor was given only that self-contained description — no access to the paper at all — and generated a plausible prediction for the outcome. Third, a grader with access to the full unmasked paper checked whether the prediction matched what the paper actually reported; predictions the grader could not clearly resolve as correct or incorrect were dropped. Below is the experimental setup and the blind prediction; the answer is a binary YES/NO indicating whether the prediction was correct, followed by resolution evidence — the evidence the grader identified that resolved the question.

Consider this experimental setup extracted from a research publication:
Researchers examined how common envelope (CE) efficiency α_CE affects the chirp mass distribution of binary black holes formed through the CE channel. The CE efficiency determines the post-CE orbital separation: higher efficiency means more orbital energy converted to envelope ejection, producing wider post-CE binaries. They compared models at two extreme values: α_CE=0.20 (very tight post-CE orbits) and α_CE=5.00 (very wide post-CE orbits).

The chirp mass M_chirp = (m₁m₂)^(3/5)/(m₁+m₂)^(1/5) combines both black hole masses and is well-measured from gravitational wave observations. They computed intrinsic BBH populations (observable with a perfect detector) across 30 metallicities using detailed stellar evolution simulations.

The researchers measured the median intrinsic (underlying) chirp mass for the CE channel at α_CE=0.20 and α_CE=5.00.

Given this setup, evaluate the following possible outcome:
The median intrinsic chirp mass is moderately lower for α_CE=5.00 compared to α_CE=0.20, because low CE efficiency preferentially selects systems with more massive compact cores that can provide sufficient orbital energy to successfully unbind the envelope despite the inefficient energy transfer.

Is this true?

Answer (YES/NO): YES